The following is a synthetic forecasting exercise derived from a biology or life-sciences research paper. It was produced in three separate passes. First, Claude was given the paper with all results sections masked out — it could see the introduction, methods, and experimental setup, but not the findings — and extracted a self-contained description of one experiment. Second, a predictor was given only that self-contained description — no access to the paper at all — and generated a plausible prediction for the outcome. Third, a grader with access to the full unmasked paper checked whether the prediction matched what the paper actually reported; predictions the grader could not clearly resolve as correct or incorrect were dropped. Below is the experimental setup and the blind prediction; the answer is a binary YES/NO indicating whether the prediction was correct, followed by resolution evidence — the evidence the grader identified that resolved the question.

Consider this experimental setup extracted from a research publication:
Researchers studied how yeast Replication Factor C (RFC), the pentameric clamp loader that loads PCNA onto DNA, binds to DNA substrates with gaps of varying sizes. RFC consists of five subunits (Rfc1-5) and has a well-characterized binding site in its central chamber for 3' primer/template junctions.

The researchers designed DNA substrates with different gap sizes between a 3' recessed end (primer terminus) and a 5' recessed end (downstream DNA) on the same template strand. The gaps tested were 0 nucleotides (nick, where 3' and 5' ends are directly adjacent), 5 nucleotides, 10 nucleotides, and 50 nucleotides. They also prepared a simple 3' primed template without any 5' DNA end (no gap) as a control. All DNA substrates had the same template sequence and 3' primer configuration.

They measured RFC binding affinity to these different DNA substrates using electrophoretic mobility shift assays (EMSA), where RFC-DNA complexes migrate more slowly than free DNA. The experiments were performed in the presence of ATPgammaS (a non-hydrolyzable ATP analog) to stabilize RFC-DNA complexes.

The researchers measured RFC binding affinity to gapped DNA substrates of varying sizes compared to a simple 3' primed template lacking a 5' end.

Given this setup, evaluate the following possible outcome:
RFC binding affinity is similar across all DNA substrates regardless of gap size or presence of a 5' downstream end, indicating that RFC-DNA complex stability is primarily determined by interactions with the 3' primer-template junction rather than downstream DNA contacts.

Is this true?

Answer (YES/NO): NO